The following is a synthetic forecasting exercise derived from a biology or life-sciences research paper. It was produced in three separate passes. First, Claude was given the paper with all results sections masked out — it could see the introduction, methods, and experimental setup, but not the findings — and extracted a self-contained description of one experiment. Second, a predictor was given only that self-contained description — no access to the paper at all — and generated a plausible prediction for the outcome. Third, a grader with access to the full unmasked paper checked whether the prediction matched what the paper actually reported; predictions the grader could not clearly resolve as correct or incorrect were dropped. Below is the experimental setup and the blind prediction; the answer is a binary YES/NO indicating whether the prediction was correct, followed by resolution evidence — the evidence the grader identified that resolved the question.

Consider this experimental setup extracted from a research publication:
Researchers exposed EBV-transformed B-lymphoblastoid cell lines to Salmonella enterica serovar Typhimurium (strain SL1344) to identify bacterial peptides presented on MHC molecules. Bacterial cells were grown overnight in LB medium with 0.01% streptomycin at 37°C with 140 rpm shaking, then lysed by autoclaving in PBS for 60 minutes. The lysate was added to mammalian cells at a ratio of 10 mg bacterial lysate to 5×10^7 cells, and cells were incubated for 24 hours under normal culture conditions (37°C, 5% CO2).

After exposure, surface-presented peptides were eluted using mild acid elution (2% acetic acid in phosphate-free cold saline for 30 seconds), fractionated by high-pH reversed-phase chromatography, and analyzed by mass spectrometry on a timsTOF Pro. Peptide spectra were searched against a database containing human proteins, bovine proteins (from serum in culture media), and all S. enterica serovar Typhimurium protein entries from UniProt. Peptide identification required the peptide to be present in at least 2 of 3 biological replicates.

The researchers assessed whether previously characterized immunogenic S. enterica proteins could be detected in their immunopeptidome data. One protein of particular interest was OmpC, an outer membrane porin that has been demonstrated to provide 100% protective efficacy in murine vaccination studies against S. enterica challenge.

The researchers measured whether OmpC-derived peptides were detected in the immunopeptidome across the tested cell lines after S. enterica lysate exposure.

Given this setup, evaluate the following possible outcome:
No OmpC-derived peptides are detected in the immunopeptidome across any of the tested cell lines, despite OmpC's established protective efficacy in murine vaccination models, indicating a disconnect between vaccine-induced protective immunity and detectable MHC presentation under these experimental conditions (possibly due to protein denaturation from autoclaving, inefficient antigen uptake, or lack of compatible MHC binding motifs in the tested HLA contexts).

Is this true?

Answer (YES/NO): NO